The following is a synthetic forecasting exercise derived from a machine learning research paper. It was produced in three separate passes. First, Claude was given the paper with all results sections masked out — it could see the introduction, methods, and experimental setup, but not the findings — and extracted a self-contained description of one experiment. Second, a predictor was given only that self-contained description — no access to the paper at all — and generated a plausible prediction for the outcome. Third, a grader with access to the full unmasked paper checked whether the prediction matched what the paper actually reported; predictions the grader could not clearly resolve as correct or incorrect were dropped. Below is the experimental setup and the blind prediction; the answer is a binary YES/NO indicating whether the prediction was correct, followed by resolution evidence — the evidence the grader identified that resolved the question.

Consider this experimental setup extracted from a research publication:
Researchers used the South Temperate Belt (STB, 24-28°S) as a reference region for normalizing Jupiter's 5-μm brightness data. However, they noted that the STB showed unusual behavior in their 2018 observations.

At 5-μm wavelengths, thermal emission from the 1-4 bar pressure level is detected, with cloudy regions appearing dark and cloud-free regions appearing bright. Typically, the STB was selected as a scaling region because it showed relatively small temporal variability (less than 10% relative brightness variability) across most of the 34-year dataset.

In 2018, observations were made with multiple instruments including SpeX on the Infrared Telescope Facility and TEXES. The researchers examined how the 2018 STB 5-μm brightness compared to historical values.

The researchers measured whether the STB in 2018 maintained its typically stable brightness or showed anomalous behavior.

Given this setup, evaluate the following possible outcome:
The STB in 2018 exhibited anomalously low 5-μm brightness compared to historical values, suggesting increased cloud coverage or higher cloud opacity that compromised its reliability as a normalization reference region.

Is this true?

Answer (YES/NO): NO